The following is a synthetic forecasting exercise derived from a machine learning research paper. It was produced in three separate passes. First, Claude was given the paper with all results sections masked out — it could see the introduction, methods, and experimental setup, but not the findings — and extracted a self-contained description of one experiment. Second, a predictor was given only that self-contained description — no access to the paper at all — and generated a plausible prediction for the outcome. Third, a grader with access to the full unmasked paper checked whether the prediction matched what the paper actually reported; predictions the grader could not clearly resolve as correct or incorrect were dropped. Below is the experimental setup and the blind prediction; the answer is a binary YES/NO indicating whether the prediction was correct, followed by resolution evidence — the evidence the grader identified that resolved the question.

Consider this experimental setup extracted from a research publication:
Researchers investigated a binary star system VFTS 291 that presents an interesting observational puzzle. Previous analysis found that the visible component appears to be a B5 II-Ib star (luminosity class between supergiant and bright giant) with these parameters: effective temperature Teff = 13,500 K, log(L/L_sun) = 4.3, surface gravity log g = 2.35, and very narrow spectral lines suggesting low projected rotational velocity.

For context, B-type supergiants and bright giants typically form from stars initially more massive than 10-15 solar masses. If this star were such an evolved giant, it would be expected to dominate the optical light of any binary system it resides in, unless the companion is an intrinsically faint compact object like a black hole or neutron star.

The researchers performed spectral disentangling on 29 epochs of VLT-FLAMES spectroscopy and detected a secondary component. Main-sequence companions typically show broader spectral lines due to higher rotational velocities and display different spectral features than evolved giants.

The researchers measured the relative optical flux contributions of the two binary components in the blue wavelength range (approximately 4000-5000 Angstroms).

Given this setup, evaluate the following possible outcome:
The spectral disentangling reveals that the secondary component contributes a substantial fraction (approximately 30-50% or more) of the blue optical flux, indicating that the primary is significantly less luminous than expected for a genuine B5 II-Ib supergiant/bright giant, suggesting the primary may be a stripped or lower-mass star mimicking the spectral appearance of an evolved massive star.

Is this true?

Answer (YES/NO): YES